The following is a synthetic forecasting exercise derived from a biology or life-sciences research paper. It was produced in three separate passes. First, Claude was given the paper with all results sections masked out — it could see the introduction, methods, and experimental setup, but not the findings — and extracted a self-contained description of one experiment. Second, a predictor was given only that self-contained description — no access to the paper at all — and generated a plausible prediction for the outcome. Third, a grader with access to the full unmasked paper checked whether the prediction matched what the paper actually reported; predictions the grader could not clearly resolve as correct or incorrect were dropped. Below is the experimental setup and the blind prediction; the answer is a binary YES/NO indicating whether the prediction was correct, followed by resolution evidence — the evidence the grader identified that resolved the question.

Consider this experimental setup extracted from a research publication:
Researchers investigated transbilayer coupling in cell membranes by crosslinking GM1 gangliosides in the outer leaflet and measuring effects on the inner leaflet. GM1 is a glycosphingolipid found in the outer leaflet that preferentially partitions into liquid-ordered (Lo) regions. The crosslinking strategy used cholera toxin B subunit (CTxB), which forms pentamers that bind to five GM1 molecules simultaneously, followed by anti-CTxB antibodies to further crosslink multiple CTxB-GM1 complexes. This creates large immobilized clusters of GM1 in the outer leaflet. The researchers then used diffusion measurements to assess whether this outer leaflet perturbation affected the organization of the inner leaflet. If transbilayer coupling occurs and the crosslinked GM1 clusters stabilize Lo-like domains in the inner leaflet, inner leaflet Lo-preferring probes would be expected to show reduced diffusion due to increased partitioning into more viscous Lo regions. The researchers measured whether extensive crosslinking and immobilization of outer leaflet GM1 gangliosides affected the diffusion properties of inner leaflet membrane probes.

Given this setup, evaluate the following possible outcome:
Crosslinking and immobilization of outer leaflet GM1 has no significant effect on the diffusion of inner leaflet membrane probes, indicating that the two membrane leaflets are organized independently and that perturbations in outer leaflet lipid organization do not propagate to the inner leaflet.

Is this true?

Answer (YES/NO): NO